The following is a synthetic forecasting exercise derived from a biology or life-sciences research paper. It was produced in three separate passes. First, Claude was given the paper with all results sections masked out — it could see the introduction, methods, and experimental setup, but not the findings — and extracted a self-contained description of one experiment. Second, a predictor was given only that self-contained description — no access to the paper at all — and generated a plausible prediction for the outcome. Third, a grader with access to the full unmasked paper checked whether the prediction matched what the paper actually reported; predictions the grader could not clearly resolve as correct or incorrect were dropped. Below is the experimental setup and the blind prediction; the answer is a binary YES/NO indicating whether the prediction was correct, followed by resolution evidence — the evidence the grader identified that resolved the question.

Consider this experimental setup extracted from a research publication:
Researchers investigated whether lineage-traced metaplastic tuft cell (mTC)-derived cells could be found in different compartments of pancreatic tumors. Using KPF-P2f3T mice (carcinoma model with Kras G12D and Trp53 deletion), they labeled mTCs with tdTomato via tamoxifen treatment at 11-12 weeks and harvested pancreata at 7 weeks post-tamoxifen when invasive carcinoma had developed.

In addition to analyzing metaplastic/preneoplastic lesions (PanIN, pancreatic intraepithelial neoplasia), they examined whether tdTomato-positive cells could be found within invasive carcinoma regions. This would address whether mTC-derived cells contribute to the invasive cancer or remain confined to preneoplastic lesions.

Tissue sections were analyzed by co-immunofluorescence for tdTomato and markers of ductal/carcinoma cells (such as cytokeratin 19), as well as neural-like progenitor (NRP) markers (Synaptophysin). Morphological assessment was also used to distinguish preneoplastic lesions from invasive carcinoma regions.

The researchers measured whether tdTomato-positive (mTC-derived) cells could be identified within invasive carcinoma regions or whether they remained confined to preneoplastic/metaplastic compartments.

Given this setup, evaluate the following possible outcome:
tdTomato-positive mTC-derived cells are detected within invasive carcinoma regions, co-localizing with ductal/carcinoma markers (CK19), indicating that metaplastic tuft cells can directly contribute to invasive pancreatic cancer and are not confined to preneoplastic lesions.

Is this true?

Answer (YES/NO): YES